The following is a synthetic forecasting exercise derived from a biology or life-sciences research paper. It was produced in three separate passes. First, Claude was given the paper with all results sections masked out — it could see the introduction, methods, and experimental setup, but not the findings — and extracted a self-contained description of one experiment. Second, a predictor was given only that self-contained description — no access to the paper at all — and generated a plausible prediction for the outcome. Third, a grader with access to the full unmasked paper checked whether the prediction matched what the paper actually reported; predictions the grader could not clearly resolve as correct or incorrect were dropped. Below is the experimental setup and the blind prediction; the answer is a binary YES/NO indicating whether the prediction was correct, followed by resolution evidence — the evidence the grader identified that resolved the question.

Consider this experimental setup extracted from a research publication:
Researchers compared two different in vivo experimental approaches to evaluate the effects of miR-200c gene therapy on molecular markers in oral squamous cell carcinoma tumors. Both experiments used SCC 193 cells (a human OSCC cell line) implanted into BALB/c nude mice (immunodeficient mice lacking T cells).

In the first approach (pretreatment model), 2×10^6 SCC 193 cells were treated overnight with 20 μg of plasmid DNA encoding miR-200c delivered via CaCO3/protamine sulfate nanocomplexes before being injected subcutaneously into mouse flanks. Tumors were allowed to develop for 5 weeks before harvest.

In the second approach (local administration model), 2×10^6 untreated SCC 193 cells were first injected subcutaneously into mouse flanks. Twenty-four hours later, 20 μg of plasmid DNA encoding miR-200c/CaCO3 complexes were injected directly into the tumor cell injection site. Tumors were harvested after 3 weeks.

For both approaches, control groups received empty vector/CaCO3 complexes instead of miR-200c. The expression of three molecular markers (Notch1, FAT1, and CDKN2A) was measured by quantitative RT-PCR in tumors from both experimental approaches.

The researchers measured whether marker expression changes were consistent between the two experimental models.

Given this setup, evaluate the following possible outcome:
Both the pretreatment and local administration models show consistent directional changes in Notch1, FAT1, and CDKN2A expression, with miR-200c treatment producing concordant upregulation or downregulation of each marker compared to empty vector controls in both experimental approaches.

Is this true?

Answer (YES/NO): YES